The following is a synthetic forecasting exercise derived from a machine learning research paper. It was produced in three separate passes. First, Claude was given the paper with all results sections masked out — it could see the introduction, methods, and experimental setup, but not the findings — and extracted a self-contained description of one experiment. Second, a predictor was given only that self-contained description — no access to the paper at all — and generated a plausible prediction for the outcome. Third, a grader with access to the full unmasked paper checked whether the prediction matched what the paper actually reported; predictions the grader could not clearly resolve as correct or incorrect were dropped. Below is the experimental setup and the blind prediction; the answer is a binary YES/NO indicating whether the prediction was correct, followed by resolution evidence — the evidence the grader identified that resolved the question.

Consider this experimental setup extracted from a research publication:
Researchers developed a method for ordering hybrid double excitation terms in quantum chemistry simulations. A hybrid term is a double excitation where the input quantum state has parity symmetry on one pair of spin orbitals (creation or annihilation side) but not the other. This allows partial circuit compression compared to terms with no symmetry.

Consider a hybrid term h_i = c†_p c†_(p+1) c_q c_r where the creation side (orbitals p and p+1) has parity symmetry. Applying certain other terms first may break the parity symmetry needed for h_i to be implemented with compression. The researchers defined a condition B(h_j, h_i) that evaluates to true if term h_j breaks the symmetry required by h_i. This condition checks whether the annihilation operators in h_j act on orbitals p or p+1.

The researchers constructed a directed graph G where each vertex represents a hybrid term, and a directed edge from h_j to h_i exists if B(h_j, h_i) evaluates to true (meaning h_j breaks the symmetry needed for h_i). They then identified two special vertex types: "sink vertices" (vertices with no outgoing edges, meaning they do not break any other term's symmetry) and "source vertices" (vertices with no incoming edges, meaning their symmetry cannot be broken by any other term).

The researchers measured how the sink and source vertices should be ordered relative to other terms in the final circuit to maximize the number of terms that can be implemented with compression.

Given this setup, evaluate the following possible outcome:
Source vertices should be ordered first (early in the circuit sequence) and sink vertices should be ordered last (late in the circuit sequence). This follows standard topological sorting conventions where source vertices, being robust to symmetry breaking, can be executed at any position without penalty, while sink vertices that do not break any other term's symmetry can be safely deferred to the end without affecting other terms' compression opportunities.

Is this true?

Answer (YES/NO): NO